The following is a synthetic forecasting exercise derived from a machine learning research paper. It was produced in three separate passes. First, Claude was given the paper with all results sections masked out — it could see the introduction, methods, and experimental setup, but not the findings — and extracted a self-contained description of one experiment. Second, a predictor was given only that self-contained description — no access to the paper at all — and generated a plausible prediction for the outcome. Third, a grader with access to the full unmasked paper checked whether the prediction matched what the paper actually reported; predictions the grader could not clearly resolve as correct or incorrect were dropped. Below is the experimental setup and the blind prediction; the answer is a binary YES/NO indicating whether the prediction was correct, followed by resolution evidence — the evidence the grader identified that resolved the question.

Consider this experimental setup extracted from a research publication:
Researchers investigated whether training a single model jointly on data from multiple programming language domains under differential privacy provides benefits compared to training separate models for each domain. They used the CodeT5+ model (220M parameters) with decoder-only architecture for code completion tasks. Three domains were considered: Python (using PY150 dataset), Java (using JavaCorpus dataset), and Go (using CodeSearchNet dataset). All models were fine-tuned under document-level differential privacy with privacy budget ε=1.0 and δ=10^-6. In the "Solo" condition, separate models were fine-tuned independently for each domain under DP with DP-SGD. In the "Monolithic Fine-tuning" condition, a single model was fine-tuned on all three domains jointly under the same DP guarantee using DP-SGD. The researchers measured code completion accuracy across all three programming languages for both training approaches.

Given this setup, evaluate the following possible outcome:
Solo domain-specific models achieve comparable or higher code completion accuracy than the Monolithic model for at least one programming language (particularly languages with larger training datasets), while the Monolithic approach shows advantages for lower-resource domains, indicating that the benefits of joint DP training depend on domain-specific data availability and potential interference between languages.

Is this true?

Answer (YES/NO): NO